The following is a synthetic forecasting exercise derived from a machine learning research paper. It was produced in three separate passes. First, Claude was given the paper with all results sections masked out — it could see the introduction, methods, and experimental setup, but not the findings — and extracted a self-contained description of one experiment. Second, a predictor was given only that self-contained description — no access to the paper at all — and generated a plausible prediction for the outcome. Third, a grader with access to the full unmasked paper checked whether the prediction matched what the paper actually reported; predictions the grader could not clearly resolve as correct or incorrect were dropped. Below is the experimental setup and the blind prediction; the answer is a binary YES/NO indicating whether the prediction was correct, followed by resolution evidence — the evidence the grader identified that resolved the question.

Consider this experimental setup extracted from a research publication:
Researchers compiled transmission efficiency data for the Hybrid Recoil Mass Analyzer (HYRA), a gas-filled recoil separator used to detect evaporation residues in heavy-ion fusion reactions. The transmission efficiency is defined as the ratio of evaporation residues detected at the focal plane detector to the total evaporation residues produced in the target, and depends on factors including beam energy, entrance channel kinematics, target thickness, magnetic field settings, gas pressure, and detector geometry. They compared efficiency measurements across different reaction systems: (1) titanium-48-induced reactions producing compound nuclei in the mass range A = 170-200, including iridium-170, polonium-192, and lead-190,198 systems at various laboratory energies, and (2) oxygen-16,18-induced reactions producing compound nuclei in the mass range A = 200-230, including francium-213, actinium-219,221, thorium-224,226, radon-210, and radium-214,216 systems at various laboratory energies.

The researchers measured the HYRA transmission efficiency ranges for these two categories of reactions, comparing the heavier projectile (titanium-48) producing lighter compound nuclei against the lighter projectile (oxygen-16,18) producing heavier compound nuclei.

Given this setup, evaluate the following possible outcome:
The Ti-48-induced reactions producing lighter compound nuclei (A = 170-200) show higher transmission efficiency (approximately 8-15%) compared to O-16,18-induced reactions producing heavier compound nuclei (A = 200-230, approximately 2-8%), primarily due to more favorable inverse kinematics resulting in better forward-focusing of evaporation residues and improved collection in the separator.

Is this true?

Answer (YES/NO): NO